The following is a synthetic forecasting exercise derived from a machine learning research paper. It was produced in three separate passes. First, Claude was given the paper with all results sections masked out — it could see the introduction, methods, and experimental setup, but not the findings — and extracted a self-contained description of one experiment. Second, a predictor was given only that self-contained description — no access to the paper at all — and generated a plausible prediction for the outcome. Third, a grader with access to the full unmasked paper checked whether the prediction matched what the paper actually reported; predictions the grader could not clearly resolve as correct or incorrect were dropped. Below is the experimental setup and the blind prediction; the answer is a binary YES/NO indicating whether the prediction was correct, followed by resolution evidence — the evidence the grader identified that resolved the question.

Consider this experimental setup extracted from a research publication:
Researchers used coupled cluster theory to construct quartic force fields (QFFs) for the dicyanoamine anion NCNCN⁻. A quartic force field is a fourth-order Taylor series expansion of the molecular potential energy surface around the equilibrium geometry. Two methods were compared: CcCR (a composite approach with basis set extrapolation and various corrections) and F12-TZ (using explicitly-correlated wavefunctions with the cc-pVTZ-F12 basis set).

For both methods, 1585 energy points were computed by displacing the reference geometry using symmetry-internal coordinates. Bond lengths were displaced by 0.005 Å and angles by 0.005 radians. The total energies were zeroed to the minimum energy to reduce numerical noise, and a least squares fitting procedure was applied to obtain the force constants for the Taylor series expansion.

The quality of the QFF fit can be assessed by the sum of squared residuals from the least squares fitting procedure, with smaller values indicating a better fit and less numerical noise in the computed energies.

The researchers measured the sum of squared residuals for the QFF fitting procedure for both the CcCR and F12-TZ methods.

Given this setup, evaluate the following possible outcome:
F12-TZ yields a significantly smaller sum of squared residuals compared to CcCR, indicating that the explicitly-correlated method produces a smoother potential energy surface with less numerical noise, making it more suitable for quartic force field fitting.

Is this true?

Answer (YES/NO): YES